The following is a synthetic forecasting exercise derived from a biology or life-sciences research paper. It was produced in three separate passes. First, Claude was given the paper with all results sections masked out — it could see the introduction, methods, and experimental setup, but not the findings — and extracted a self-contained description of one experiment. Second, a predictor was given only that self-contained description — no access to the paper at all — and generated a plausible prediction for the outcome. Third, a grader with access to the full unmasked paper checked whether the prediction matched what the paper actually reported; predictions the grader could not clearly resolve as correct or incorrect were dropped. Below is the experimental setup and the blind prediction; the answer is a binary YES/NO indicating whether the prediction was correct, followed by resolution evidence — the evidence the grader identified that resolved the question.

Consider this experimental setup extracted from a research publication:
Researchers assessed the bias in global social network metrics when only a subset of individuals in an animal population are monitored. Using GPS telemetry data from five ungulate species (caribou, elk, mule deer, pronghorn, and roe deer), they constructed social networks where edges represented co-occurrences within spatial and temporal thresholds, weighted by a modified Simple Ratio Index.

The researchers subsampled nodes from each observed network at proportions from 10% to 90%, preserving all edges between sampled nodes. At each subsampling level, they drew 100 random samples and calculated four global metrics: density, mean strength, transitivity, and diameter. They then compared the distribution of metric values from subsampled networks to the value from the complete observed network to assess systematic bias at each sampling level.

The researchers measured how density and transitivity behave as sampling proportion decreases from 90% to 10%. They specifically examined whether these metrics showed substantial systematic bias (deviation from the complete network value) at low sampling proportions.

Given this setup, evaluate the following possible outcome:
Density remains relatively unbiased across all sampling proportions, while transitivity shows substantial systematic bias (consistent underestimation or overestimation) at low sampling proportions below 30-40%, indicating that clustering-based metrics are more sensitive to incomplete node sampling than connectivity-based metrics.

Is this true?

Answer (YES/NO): NO